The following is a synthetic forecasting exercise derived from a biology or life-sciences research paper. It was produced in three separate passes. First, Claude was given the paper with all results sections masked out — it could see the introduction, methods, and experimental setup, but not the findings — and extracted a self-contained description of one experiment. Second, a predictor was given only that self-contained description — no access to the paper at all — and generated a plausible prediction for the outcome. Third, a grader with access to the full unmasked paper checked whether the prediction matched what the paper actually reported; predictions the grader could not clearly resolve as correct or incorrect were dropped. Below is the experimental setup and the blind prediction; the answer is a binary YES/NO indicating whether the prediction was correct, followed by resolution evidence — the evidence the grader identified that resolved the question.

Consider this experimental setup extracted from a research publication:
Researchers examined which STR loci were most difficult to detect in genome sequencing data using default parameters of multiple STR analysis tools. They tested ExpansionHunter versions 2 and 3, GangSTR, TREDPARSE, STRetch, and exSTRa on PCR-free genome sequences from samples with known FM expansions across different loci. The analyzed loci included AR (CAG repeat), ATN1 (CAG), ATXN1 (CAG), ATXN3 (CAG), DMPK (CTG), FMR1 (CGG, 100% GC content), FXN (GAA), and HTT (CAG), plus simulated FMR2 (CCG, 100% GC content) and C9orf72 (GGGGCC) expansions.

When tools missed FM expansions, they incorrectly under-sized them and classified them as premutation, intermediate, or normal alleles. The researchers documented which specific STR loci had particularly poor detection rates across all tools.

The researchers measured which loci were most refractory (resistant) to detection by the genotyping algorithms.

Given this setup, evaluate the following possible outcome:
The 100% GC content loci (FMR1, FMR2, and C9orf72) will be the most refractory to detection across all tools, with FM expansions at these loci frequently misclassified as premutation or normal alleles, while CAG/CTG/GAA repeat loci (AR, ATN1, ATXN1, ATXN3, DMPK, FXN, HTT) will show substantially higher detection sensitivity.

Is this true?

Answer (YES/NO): NO